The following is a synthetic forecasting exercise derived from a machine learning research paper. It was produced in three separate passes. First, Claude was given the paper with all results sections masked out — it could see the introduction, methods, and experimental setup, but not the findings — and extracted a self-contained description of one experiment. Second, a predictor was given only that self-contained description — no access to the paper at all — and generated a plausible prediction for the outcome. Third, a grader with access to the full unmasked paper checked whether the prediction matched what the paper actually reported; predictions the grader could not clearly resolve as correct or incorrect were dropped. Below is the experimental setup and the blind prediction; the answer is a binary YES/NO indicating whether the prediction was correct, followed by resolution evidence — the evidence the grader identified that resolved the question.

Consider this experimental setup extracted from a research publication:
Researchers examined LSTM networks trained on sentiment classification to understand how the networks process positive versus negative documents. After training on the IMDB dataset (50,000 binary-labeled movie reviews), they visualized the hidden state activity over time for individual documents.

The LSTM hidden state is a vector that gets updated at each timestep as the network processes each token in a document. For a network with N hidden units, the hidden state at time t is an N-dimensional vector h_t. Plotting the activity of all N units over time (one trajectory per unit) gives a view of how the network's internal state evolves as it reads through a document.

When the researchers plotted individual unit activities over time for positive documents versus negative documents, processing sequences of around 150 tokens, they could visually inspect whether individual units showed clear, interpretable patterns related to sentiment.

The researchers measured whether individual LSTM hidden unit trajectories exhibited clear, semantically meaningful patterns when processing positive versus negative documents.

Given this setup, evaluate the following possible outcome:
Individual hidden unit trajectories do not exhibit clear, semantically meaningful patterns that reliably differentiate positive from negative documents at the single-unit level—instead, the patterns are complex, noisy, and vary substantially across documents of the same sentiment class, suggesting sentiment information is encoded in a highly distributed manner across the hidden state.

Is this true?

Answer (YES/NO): YES